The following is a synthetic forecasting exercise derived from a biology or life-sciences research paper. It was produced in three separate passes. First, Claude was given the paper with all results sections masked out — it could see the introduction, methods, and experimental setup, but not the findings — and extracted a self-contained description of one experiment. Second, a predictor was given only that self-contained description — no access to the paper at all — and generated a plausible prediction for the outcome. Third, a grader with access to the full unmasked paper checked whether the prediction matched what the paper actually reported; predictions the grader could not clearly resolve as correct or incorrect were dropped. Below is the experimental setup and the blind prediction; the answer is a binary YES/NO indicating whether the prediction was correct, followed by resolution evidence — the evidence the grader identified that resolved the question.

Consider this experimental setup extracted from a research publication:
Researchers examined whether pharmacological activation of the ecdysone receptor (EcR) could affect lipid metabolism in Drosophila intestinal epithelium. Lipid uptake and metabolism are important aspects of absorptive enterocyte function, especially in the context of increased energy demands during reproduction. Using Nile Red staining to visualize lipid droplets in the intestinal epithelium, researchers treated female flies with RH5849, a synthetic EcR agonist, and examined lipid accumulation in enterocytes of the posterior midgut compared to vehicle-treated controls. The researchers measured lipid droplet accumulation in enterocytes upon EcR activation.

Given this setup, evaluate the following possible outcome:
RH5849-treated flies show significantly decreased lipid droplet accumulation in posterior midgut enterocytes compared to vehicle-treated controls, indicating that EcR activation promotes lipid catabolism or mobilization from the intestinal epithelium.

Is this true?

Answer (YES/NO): NO